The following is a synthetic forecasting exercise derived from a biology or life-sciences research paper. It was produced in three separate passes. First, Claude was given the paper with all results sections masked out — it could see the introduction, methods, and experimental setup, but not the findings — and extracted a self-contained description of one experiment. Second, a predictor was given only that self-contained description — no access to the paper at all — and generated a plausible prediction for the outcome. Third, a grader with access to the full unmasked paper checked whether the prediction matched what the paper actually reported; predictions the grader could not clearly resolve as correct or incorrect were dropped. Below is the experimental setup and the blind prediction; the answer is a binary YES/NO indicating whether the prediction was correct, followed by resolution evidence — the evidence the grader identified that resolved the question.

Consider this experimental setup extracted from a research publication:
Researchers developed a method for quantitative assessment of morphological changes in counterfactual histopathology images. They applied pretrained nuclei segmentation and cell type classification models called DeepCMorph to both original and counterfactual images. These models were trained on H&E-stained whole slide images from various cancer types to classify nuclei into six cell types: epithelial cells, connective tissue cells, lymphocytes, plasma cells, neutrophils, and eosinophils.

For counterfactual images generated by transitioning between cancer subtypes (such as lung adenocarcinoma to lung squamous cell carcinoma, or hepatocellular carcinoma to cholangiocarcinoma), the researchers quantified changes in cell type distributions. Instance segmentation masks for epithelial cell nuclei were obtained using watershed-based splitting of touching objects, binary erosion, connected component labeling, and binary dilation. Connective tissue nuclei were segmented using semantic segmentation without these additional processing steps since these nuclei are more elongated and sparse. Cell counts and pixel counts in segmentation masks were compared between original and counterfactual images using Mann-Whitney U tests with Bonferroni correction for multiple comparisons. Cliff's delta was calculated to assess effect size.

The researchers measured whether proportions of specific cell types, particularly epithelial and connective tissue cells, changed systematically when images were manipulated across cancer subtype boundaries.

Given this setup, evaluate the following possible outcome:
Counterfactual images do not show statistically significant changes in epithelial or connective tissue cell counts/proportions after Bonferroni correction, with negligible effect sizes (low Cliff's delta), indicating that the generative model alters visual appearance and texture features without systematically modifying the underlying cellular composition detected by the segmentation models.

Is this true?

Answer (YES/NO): YES